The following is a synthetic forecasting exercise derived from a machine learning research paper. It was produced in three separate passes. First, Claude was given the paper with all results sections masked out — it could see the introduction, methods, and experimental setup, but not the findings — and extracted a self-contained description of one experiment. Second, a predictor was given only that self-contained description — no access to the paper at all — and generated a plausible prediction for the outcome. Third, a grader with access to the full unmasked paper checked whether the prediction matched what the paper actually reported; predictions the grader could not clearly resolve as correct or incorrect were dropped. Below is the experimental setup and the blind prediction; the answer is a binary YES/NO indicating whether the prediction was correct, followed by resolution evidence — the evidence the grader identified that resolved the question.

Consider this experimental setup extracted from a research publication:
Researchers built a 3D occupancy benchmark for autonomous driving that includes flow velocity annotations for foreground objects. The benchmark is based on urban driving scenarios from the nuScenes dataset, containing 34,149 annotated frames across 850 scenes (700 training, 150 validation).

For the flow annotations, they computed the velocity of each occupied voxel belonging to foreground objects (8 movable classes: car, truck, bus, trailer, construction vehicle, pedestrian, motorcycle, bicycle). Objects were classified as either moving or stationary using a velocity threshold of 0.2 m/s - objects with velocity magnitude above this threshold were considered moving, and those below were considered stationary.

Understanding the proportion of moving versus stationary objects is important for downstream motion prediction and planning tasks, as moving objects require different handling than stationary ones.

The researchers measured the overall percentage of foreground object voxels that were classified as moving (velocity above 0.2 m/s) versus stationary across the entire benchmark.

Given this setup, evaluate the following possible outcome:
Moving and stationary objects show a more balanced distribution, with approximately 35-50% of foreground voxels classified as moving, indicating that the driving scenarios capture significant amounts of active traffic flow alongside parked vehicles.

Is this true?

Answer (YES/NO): NO